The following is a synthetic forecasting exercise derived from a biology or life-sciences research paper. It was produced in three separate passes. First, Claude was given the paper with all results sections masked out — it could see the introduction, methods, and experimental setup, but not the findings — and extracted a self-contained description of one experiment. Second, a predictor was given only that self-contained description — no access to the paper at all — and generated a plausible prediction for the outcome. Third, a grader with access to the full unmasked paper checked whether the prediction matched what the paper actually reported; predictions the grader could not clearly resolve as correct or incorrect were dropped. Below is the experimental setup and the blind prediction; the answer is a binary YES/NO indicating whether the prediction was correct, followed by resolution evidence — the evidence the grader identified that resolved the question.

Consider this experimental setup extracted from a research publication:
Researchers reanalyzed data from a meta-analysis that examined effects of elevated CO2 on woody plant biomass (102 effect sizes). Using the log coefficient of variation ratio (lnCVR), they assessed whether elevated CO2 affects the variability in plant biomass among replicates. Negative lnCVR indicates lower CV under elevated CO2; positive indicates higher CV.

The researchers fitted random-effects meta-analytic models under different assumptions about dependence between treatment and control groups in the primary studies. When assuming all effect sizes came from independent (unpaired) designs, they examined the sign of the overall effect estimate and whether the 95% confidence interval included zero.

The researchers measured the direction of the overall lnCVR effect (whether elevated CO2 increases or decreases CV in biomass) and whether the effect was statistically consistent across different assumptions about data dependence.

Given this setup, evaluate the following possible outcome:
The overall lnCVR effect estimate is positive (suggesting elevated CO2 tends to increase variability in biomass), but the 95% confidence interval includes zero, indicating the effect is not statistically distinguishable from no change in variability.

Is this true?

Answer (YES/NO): NO